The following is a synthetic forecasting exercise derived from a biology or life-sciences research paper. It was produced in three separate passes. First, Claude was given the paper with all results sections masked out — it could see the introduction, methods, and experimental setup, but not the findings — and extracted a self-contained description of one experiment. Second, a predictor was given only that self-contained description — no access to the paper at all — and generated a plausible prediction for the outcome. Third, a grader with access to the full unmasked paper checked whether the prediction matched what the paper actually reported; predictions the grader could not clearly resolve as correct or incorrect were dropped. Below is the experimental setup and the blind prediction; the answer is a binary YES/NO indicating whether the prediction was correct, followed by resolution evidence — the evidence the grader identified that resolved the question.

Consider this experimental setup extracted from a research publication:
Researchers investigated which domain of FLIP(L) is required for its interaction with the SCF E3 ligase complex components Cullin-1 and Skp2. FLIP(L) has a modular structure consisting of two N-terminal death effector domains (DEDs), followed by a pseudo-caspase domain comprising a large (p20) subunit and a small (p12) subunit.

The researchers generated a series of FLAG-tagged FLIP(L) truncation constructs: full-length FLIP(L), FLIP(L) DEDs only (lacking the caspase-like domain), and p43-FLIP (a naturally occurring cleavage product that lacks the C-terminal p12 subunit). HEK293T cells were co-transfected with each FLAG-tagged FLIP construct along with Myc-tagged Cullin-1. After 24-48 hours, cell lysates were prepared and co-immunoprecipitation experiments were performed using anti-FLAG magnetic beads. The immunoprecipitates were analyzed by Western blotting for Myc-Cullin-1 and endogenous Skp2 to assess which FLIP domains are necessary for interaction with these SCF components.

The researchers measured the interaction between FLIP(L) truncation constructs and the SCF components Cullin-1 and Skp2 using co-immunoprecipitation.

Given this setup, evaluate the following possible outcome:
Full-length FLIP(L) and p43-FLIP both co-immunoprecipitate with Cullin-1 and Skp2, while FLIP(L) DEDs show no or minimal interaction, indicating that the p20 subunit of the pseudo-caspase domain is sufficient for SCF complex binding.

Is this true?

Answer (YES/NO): YES